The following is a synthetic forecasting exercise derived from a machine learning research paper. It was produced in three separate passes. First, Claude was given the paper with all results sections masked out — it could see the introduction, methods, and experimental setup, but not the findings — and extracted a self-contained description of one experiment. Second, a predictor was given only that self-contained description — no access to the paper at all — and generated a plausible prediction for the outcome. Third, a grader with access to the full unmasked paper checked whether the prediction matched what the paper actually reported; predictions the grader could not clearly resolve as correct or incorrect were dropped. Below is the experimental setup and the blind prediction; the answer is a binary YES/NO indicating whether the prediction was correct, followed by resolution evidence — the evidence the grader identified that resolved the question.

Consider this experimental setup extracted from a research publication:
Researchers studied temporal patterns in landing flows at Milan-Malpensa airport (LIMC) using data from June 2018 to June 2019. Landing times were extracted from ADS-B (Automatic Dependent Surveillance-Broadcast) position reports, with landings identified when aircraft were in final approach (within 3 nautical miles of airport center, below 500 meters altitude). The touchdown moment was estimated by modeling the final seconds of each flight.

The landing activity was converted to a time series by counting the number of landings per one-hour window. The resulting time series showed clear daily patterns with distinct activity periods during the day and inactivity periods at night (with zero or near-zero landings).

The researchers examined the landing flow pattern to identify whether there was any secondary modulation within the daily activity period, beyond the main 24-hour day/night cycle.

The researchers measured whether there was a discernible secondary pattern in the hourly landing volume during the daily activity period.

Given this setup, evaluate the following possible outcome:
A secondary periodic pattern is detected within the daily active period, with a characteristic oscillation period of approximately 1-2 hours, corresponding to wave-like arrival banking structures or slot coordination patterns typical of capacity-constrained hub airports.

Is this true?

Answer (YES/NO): NO